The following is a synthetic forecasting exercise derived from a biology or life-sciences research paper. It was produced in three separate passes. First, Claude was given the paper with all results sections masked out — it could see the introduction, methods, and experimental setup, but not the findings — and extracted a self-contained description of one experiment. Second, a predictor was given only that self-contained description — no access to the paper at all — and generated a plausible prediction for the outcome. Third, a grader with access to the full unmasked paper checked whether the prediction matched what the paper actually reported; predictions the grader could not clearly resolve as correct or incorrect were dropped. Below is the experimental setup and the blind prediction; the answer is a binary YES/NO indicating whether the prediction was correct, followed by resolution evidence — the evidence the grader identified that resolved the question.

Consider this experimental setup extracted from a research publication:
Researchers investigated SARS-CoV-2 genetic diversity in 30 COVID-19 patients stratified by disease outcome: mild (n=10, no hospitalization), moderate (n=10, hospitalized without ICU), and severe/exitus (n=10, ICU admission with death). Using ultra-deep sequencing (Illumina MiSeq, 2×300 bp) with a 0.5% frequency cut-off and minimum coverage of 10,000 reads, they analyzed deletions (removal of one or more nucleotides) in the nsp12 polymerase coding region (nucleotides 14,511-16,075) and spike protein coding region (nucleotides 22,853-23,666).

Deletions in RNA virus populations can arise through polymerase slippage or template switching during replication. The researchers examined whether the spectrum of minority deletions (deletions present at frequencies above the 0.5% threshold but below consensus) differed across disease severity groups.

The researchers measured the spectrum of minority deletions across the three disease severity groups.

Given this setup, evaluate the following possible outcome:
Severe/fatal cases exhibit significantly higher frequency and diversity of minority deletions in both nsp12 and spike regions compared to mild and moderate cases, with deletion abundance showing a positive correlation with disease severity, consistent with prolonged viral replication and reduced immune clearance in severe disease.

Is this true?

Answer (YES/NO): NO